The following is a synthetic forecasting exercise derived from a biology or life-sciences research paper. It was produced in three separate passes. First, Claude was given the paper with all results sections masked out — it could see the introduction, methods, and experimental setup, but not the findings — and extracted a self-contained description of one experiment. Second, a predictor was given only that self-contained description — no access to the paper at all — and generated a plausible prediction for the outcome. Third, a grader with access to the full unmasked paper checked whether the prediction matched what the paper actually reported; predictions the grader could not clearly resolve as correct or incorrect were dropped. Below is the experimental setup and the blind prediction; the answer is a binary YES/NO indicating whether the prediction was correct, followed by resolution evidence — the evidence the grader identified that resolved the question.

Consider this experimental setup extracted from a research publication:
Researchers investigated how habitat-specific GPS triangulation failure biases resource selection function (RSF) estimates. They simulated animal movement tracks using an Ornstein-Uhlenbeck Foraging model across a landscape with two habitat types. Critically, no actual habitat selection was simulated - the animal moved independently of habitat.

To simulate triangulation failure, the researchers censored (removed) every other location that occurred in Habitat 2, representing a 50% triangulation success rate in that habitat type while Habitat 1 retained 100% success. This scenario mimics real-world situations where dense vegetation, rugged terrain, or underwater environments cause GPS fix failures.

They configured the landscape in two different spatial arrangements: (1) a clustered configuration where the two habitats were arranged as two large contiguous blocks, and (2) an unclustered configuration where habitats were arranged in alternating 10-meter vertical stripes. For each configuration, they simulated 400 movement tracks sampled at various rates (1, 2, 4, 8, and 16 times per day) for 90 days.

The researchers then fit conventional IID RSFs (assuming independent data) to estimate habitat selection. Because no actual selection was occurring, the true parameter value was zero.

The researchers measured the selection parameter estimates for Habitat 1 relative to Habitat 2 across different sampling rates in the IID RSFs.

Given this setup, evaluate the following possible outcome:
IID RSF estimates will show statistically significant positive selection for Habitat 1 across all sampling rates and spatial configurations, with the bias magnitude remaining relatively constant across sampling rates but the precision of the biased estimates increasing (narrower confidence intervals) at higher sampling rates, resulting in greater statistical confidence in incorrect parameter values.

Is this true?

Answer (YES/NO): YES